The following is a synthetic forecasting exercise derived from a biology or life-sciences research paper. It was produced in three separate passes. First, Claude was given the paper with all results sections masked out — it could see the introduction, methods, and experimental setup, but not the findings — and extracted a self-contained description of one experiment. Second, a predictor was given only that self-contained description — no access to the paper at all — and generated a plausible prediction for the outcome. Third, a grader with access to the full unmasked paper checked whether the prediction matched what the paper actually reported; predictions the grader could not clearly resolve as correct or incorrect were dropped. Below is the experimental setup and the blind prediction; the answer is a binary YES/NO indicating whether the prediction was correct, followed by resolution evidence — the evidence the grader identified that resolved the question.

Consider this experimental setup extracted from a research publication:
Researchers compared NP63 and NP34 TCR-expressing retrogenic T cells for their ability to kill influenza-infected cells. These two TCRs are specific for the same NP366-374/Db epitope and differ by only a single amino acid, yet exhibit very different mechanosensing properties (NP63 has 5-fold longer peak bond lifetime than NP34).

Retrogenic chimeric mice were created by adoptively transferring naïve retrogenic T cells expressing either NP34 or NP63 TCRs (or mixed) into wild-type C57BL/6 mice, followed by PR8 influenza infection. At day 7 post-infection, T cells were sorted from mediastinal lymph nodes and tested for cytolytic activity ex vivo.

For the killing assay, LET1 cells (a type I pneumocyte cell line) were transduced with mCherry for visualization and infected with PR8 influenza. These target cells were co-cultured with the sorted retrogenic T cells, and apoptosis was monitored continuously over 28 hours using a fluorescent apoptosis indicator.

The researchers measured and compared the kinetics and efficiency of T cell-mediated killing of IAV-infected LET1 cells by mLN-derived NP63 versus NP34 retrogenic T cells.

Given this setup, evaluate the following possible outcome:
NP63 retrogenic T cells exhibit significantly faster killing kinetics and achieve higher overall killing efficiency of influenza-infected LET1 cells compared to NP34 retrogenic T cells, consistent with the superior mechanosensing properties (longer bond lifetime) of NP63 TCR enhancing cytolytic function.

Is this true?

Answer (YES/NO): YES